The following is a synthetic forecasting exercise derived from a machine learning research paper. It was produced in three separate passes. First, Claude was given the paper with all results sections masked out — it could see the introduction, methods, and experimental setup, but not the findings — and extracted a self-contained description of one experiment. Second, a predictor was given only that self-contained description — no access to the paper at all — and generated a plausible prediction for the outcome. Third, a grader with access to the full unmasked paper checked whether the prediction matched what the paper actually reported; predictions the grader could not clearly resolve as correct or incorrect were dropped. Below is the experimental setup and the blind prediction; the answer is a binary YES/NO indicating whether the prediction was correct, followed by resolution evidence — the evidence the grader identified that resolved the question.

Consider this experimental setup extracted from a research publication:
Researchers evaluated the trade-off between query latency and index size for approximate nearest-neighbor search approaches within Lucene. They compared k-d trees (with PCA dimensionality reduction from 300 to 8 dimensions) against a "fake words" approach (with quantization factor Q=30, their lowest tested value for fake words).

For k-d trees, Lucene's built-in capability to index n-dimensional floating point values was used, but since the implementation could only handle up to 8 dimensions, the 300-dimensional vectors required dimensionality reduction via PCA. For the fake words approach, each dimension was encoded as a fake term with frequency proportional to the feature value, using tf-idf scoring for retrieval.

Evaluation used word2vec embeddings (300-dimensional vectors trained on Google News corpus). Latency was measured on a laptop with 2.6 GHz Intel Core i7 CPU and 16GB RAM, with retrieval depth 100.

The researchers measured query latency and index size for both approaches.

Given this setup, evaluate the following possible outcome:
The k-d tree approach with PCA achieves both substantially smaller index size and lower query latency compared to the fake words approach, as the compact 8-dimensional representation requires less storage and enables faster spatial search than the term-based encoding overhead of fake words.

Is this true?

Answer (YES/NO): YES